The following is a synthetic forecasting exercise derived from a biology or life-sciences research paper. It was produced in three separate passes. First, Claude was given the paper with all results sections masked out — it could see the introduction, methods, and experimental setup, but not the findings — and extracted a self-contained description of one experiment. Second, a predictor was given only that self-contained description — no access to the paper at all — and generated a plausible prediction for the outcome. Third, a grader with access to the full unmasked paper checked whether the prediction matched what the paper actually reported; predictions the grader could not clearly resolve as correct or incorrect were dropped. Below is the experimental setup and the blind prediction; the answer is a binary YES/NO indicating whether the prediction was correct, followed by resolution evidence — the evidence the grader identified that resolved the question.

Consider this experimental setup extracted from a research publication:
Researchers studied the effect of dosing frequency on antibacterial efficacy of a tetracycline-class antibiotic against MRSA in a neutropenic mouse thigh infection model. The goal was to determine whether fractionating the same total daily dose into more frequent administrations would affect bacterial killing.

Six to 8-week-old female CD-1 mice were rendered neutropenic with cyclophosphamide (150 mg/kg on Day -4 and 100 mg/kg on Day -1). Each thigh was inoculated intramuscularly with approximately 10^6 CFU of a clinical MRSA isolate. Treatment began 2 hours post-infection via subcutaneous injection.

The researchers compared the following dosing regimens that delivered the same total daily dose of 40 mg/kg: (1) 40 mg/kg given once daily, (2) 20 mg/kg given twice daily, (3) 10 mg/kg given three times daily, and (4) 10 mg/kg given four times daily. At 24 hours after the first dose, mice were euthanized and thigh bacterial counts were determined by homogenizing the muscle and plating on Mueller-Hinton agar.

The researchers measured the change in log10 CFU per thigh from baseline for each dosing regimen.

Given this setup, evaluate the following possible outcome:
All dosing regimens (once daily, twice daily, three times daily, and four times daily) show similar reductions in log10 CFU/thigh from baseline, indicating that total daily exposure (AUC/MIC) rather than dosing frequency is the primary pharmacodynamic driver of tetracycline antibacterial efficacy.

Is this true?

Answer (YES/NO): YES